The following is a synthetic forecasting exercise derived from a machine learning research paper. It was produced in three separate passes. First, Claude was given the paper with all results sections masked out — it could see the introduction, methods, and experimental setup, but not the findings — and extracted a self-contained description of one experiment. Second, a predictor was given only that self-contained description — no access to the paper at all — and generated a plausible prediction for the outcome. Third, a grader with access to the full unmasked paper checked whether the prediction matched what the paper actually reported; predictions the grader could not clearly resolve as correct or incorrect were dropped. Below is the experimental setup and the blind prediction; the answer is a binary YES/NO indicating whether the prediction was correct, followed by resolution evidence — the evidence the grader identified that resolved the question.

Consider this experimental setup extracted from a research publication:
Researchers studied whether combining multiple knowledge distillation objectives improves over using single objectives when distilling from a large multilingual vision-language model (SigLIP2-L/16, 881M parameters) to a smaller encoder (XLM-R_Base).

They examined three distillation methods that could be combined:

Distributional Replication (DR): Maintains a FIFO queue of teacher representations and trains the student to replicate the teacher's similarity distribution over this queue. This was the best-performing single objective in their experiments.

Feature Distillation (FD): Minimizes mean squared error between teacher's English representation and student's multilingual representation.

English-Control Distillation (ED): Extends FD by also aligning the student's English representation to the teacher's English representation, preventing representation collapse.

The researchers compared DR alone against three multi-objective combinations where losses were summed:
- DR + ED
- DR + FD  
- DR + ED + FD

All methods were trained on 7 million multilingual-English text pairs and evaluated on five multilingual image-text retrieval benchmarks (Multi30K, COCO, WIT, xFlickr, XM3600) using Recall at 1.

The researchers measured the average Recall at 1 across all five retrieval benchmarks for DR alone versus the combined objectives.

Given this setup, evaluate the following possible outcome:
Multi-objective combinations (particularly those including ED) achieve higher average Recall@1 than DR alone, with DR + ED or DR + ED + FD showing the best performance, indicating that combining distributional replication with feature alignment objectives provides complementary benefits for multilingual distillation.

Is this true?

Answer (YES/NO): NO